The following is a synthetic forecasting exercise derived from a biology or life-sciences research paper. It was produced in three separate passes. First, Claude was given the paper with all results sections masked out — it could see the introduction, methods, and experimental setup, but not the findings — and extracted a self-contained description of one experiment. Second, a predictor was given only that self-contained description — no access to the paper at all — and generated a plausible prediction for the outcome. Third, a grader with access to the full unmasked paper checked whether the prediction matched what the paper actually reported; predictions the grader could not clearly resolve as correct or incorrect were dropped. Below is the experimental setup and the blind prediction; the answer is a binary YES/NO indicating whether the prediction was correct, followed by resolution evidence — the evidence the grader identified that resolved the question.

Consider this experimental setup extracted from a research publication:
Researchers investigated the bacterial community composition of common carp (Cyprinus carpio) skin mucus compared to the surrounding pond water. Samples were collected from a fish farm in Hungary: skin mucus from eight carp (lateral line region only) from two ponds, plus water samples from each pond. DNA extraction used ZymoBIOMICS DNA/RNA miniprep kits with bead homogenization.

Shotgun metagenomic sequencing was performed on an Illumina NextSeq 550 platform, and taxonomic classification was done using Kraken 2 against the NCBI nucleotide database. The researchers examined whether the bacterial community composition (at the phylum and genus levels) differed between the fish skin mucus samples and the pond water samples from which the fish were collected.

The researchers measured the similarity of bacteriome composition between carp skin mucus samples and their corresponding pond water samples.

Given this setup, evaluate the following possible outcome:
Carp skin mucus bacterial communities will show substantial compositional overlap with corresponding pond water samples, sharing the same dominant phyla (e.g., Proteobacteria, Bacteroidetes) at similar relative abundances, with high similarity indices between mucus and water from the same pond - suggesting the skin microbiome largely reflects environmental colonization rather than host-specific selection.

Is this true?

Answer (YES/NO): YES